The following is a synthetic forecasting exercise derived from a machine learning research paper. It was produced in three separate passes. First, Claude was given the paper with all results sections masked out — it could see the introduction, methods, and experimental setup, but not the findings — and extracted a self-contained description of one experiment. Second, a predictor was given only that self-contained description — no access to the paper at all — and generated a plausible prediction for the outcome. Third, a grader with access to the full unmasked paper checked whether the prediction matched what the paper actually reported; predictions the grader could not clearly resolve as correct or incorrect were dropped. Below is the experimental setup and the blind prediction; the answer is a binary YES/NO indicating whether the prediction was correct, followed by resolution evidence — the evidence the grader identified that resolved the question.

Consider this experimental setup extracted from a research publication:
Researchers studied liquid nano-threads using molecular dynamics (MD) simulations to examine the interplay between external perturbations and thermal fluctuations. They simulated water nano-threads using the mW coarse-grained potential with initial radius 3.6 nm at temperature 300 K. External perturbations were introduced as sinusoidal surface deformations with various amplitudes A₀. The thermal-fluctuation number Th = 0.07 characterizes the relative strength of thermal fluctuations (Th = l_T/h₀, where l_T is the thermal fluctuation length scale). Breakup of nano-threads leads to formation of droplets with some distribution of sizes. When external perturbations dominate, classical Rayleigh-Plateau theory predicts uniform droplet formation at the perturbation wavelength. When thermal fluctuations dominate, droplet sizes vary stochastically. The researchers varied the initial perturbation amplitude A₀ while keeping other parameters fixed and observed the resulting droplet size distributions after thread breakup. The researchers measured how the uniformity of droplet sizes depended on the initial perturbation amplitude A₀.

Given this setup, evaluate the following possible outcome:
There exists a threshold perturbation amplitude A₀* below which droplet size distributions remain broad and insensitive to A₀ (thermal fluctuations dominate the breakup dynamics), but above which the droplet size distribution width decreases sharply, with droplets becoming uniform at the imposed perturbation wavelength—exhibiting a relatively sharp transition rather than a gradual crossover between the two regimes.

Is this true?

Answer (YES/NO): NO